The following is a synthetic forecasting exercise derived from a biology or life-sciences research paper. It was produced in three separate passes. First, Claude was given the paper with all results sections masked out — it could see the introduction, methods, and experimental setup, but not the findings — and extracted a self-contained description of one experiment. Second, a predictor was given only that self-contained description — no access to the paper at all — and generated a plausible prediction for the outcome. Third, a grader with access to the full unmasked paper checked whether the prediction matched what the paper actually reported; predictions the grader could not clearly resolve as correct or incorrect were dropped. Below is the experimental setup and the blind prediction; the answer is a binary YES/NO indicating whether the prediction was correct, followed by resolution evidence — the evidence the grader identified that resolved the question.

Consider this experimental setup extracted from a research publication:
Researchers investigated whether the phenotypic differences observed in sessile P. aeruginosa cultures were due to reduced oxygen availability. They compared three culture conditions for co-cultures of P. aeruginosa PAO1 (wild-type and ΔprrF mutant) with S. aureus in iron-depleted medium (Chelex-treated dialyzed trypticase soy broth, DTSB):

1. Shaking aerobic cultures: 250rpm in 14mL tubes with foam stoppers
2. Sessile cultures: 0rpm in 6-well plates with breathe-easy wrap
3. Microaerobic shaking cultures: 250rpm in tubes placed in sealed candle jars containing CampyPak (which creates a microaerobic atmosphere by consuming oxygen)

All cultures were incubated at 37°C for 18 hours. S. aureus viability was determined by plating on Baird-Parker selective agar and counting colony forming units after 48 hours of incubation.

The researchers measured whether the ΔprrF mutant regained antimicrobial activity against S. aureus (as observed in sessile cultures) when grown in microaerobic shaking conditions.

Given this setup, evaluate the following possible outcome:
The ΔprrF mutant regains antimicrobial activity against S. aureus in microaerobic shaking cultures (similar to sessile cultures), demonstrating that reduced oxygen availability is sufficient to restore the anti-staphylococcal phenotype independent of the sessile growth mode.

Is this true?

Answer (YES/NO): NO